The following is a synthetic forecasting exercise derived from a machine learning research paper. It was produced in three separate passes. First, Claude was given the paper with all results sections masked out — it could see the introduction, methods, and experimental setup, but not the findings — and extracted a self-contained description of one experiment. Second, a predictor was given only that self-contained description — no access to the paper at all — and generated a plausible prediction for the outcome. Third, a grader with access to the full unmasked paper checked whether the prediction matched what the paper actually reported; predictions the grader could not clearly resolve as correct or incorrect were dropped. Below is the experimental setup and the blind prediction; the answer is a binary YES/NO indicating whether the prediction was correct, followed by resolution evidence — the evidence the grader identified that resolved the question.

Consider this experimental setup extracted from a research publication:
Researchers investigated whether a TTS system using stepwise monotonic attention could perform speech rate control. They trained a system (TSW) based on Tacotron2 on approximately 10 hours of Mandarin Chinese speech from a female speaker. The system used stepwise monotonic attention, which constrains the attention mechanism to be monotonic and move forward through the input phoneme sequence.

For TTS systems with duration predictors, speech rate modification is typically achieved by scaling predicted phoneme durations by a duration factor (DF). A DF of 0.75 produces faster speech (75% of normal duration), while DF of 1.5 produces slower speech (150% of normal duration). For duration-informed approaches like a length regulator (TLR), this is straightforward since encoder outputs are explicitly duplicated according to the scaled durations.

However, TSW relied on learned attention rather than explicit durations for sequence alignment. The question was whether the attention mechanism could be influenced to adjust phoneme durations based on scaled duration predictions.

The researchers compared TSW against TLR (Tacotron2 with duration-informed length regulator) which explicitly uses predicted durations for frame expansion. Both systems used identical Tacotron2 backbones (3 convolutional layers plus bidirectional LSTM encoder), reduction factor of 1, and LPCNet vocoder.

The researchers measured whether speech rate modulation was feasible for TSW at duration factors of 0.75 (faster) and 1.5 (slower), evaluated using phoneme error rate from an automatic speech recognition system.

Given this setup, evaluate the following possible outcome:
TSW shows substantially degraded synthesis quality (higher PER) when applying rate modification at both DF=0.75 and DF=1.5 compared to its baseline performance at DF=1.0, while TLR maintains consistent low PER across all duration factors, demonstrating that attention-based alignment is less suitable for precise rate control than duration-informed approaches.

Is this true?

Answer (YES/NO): NO